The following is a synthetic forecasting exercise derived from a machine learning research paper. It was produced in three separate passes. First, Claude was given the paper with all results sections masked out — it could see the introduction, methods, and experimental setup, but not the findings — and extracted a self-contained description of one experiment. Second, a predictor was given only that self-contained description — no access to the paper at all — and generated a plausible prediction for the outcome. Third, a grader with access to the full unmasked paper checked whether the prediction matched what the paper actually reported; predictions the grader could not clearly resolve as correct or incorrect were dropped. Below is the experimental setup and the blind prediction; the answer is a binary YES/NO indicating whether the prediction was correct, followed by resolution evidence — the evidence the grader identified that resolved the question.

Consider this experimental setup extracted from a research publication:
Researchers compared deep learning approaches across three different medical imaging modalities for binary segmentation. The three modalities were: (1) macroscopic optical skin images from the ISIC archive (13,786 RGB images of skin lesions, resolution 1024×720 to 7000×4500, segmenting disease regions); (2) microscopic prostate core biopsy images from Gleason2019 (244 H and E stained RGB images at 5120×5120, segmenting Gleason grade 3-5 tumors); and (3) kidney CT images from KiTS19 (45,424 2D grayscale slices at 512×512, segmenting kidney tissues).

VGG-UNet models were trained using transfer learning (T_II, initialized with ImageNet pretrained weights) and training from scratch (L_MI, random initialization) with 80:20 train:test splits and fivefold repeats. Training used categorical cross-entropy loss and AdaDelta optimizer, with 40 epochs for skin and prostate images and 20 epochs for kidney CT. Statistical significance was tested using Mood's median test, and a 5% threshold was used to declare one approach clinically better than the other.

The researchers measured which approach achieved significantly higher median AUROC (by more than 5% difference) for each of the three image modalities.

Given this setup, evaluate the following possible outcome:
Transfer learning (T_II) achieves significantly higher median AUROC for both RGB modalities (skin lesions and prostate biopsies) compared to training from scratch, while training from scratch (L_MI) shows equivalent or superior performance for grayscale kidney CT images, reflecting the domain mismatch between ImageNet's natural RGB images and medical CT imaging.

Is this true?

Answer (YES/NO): NO